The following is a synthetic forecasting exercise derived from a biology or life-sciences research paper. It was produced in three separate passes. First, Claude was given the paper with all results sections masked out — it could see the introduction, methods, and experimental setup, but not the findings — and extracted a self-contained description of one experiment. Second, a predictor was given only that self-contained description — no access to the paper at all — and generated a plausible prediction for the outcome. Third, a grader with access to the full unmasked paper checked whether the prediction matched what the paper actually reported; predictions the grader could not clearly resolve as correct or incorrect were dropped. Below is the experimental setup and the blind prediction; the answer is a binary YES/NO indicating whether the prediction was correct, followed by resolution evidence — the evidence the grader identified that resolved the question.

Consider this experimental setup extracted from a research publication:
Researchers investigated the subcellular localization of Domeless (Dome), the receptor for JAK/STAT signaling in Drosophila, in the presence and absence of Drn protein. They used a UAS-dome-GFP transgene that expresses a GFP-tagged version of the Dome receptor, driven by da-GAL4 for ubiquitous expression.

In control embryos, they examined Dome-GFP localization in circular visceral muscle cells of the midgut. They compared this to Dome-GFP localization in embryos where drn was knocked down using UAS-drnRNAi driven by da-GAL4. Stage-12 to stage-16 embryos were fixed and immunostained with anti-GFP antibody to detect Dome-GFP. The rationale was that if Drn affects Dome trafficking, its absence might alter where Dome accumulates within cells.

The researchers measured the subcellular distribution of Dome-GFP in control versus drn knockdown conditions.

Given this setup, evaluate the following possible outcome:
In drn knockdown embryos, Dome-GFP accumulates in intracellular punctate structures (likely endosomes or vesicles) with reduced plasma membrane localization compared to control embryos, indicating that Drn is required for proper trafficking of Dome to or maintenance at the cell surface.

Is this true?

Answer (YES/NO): NO